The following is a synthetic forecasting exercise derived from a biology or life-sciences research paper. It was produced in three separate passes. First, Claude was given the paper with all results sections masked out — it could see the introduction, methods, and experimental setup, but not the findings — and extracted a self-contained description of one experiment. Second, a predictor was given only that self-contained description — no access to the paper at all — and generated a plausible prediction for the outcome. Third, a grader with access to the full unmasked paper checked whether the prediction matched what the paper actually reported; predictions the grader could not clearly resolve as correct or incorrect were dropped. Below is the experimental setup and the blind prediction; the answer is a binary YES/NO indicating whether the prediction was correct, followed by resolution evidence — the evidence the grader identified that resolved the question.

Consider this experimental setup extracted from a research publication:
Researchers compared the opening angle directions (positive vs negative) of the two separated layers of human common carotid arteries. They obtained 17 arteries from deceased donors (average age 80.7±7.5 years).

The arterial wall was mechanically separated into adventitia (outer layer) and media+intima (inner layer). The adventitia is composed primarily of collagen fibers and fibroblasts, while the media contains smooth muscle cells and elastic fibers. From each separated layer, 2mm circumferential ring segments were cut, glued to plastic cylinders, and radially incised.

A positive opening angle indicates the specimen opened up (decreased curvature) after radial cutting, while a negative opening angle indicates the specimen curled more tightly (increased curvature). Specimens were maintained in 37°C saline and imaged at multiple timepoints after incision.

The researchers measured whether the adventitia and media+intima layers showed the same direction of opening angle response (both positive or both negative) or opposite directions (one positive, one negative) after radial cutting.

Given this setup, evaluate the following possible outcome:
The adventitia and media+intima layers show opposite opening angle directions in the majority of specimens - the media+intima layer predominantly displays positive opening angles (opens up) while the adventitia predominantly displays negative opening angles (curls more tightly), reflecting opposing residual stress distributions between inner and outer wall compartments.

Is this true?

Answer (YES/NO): YES